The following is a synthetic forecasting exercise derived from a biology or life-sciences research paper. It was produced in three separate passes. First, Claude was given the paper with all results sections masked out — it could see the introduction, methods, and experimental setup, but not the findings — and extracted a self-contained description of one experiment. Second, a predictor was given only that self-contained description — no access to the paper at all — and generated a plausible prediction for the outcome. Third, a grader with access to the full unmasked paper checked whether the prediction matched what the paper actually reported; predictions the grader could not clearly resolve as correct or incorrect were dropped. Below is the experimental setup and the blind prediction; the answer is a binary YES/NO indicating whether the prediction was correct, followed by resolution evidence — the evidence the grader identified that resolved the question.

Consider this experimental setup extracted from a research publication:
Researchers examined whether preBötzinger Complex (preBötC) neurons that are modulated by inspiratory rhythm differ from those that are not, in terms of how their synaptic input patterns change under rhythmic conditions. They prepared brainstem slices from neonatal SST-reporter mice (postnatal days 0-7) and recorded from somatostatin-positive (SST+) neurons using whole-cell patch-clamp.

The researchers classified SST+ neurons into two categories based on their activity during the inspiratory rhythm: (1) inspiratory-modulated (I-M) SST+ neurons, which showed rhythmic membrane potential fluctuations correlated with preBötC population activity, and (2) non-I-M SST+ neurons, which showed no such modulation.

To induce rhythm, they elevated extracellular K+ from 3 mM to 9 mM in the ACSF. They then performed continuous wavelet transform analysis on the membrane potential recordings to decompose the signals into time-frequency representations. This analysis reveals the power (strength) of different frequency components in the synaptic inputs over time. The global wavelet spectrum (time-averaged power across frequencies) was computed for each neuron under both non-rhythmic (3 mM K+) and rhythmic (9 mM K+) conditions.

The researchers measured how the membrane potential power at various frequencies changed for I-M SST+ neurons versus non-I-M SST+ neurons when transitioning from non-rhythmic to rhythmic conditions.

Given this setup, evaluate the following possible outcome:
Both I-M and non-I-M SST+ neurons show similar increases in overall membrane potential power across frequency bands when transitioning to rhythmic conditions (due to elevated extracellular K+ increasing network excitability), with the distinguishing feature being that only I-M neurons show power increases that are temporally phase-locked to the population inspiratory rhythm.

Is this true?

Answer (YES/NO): YES